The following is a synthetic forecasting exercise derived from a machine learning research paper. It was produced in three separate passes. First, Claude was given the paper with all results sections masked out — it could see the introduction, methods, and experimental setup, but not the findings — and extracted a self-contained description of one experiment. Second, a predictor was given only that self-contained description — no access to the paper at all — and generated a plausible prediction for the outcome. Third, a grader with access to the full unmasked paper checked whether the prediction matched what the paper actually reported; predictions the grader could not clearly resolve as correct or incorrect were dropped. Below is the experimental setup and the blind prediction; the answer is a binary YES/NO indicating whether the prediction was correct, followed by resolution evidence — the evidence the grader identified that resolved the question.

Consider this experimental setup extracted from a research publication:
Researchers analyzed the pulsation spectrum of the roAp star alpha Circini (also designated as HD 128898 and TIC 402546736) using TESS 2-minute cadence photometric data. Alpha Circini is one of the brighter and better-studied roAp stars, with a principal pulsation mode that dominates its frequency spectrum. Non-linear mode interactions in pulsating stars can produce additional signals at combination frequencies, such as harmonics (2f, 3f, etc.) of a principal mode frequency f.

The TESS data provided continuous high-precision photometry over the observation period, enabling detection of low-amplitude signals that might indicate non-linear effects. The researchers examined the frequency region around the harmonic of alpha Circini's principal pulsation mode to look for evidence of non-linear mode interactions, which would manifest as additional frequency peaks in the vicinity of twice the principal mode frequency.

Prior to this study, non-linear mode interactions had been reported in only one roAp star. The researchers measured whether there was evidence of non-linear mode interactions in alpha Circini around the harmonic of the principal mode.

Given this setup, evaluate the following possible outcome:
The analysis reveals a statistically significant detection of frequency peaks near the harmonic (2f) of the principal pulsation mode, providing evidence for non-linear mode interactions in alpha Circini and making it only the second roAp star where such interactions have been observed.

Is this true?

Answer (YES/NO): YES